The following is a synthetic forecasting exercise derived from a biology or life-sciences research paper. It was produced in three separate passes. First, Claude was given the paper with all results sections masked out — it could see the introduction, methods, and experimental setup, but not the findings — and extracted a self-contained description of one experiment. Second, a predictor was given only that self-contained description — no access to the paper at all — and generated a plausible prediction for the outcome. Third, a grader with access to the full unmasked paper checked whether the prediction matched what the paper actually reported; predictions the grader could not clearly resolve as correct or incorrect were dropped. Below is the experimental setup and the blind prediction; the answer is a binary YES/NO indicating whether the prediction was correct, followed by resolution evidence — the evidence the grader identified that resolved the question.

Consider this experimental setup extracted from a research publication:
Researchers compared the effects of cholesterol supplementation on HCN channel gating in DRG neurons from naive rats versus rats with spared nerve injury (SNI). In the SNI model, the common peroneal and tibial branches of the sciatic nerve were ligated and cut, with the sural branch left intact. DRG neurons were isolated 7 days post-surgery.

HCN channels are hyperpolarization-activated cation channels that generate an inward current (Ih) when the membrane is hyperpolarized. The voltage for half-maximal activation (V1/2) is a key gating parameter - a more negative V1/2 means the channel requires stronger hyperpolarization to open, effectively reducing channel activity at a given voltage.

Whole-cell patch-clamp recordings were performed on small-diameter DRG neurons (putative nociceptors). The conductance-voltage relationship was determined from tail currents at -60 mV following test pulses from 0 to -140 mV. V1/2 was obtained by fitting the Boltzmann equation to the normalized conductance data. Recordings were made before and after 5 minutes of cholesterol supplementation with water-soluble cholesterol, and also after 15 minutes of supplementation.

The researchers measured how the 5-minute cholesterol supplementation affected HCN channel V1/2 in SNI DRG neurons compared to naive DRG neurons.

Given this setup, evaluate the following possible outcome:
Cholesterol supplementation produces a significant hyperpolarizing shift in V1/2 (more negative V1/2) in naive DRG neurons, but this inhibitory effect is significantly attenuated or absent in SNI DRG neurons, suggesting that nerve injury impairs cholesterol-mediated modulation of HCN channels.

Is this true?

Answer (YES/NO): NO